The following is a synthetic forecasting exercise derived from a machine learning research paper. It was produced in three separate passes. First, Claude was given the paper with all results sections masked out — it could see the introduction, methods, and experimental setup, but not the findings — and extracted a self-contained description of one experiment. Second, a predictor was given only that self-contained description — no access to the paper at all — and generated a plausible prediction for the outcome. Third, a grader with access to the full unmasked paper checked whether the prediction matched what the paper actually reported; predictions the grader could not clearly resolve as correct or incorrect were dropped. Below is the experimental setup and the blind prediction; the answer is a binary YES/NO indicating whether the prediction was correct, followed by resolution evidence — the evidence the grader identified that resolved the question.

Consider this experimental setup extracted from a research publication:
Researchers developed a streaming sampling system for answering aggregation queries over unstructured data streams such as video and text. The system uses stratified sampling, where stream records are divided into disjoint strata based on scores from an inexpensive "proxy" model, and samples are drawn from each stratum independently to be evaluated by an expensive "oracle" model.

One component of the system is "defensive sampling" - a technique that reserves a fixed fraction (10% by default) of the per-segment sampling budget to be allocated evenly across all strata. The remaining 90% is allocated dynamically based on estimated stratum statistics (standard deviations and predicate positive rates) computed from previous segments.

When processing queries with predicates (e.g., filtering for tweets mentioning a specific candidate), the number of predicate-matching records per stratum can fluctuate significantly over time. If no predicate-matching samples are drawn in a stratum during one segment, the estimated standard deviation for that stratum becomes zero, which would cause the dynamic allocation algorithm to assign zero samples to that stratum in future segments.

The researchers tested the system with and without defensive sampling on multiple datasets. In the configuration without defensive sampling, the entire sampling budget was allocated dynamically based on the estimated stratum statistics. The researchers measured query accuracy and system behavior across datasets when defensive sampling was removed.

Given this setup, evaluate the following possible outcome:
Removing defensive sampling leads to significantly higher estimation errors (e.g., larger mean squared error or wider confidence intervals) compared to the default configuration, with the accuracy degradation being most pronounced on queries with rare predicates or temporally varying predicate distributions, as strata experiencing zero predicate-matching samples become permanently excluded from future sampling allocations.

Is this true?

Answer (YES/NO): NO